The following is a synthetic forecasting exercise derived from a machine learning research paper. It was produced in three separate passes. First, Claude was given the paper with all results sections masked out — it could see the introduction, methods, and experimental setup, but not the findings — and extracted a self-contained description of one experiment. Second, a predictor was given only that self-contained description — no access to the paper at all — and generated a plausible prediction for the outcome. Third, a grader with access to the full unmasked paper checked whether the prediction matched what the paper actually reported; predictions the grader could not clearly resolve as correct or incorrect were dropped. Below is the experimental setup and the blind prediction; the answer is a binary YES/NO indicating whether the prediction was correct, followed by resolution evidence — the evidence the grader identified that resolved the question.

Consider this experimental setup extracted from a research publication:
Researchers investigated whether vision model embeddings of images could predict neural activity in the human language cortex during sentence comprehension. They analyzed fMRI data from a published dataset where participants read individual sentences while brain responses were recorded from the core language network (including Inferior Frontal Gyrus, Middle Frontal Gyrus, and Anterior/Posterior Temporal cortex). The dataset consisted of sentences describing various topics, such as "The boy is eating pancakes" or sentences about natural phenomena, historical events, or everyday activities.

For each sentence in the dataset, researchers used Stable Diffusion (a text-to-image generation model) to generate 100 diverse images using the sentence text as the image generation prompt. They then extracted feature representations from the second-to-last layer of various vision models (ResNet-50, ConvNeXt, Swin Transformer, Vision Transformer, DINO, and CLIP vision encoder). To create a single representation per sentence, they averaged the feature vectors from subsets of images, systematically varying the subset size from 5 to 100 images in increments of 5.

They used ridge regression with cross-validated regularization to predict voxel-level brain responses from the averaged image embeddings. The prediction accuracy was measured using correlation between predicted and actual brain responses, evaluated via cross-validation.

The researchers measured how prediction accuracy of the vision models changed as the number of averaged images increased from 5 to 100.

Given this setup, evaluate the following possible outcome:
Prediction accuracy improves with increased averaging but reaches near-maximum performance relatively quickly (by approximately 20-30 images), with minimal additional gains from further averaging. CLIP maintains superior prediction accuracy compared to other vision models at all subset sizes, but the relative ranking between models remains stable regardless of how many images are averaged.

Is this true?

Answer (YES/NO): NO